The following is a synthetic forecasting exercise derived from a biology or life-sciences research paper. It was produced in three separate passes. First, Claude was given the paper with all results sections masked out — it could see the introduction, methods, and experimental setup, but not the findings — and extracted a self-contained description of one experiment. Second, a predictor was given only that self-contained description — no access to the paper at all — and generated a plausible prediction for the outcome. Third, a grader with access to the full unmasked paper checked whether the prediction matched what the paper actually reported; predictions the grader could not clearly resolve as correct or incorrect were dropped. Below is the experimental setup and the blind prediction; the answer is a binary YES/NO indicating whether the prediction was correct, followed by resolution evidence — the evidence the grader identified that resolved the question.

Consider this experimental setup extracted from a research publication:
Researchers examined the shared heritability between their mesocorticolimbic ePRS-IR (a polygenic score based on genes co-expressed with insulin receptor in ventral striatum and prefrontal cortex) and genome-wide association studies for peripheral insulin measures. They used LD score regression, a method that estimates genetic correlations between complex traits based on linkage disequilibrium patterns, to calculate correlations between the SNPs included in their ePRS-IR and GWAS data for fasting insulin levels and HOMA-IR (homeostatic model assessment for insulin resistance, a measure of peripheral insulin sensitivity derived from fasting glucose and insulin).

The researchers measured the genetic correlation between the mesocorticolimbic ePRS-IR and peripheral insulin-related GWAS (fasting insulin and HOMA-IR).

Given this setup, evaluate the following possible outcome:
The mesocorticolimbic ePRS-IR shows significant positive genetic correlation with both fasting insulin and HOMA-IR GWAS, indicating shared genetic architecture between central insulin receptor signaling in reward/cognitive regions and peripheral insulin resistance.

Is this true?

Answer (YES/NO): NO